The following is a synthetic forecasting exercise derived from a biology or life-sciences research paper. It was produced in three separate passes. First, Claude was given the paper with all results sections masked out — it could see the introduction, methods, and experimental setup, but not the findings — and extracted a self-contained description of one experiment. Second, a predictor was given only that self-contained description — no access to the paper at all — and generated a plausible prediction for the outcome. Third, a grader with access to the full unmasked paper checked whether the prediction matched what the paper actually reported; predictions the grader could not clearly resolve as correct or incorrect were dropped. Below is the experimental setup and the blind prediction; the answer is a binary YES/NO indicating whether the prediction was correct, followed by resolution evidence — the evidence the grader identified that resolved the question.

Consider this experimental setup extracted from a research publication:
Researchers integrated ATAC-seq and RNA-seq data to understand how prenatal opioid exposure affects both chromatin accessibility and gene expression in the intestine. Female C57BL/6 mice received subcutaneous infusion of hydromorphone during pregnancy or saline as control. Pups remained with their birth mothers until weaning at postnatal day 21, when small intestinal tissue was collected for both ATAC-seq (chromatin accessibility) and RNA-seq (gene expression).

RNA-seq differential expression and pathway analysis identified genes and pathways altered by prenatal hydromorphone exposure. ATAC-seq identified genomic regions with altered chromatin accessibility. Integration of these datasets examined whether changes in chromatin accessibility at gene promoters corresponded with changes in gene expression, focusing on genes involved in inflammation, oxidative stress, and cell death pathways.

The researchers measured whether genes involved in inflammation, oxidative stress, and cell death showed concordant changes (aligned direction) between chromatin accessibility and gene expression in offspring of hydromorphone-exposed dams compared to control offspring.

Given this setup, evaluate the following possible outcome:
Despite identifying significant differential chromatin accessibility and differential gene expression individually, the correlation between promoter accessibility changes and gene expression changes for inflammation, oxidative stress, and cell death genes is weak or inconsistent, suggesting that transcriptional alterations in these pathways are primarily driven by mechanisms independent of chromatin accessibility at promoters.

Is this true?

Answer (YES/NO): NO